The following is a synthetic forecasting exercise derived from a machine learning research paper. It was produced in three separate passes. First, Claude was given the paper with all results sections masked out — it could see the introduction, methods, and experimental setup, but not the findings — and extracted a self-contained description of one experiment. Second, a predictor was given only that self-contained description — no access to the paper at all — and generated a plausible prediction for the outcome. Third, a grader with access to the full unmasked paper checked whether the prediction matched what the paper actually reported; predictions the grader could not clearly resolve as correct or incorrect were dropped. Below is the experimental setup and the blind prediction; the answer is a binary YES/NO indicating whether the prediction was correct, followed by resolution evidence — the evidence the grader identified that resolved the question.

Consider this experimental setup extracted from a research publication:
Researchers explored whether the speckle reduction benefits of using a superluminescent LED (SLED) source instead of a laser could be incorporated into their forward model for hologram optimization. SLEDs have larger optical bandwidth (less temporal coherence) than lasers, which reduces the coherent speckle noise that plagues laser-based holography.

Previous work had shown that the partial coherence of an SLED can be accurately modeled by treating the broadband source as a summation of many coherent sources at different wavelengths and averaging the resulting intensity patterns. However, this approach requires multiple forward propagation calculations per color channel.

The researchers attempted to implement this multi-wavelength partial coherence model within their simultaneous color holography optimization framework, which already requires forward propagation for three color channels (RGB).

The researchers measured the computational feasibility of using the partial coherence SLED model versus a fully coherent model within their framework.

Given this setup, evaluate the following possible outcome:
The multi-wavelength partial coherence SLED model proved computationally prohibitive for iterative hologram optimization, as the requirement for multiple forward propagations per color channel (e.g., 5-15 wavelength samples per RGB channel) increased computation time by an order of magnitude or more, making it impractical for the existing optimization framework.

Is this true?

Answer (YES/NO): NO